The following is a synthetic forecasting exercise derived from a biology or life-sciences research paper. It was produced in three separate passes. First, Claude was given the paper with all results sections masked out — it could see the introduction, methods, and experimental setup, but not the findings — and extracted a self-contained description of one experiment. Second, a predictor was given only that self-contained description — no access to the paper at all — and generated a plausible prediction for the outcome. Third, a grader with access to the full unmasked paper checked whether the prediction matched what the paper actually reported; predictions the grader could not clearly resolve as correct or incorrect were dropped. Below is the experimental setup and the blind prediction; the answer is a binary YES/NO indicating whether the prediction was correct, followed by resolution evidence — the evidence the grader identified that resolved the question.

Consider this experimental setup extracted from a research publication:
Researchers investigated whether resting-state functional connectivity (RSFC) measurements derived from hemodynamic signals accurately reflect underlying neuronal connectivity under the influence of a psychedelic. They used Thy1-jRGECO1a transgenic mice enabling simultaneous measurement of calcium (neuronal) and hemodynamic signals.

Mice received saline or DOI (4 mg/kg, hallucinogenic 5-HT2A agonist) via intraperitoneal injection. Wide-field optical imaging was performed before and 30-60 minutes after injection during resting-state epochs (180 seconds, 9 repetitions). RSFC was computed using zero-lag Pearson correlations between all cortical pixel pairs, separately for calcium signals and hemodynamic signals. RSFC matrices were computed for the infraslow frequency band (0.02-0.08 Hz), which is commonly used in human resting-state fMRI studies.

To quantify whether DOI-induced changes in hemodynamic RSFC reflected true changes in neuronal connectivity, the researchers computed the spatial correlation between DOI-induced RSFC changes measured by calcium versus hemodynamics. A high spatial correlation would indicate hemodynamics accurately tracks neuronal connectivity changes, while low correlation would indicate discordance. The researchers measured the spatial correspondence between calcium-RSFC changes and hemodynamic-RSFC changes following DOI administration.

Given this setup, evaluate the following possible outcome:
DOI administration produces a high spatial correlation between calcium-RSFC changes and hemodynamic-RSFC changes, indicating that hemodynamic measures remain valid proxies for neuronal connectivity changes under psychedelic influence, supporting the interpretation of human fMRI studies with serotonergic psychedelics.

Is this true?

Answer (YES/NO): NO